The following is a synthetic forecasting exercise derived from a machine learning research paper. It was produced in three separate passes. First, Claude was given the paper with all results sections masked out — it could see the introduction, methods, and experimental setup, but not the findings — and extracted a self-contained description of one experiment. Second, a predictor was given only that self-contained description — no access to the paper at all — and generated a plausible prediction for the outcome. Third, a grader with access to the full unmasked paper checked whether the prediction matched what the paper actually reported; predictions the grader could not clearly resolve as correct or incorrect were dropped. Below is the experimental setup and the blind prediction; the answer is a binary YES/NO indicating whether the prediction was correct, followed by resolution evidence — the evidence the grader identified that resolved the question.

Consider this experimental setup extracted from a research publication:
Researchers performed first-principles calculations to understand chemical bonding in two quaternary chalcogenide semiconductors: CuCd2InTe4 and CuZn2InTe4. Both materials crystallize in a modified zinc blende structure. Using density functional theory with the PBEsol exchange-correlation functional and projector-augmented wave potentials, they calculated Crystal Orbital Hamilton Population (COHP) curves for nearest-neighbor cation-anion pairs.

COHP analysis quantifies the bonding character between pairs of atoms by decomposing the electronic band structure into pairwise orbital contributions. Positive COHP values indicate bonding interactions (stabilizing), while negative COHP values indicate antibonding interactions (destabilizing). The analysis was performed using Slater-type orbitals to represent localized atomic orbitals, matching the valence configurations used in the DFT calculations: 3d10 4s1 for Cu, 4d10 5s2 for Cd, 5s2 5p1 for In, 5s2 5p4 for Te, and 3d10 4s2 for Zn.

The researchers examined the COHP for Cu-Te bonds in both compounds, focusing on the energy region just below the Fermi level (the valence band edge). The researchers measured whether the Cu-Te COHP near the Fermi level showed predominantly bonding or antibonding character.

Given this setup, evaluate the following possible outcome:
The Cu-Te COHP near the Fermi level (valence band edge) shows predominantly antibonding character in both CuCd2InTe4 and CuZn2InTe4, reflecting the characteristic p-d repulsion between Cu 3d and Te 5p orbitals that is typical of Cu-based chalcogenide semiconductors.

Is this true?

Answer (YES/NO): YES